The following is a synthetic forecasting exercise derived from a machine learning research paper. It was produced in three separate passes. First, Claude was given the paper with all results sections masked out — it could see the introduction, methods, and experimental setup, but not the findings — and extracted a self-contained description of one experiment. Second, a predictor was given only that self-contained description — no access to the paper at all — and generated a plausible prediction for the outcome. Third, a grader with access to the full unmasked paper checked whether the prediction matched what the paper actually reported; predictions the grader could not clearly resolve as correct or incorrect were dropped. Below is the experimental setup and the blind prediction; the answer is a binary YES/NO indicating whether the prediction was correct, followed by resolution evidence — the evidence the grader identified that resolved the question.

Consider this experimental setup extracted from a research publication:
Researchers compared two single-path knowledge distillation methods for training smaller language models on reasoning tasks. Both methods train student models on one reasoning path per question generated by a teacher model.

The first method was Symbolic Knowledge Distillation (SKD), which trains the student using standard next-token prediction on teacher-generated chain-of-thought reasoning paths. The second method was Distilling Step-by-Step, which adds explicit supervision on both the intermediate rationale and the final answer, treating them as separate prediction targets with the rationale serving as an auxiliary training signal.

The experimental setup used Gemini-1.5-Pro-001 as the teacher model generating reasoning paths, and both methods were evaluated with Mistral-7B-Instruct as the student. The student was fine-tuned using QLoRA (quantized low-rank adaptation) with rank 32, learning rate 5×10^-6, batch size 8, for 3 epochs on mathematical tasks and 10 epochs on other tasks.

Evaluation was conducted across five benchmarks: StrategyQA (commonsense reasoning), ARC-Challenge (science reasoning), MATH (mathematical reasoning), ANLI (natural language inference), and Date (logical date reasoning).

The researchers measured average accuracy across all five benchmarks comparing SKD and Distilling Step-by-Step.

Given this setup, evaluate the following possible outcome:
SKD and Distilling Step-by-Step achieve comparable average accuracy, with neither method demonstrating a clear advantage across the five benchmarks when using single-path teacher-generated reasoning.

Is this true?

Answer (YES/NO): YES